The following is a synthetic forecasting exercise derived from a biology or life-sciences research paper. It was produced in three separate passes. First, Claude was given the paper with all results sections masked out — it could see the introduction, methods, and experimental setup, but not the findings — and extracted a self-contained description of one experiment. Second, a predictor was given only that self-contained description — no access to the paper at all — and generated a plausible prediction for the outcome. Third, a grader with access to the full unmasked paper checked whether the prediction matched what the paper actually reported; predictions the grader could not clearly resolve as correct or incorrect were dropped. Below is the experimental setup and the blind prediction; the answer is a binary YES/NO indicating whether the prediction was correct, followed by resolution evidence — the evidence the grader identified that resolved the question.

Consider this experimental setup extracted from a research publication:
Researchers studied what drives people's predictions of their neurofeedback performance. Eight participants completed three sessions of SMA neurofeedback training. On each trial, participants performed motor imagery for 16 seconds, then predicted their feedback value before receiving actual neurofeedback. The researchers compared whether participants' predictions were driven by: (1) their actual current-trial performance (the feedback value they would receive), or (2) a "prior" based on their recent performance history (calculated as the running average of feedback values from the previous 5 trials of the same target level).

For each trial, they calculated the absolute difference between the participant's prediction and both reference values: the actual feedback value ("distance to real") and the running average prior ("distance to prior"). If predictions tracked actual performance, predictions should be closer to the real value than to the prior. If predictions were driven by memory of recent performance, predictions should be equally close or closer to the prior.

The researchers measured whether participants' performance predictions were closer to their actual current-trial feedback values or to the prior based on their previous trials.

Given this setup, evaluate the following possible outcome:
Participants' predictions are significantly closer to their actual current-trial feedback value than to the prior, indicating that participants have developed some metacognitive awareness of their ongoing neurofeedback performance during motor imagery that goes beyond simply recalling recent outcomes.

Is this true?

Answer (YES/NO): NO